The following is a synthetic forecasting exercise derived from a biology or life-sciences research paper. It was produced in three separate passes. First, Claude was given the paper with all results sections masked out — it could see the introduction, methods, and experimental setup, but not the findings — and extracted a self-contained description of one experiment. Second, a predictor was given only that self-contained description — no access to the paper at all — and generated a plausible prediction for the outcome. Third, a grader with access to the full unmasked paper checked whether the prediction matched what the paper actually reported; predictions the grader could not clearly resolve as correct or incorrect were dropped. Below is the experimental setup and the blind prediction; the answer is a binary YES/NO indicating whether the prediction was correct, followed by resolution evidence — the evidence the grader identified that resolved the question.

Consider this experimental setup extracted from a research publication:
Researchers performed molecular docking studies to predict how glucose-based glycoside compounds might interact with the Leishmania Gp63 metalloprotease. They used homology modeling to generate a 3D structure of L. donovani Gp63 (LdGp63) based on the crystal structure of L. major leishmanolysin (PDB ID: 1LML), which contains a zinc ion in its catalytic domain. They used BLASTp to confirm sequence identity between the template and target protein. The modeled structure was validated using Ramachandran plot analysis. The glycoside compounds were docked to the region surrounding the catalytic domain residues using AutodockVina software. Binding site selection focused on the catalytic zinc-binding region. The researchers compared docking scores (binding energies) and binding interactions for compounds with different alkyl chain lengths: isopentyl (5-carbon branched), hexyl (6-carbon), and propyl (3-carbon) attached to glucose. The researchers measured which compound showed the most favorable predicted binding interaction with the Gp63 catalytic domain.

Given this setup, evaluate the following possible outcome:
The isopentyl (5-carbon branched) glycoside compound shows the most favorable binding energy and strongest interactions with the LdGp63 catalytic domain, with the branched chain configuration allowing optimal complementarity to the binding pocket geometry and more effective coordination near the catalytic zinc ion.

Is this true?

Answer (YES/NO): YES